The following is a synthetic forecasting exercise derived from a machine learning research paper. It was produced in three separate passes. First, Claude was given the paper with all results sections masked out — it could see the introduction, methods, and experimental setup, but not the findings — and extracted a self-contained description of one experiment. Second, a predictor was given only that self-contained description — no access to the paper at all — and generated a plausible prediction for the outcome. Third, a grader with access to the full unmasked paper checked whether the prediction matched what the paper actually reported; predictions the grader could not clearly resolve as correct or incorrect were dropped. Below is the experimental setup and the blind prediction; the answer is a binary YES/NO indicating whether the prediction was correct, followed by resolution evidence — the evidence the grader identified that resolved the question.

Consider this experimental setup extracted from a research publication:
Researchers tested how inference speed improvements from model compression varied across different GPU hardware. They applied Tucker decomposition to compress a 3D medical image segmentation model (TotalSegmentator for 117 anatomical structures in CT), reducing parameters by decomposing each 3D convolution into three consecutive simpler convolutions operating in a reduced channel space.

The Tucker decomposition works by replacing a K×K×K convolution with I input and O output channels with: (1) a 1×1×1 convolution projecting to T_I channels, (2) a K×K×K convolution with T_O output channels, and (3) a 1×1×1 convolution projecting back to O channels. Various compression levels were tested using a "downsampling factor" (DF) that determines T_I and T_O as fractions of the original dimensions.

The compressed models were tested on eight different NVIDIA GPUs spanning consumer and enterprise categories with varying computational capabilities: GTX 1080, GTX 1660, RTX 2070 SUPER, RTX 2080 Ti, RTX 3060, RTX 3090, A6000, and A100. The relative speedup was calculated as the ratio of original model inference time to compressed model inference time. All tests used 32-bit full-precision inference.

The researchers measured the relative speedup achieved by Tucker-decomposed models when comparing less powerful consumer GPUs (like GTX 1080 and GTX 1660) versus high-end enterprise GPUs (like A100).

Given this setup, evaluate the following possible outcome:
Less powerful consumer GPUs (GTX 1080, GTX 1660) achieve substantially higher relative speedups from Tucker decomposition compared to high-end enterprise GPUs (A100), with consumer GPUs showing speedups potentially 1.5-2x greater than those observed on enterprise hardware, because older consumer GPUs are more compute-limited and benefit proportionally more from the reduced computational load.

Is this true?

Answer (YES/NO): NO